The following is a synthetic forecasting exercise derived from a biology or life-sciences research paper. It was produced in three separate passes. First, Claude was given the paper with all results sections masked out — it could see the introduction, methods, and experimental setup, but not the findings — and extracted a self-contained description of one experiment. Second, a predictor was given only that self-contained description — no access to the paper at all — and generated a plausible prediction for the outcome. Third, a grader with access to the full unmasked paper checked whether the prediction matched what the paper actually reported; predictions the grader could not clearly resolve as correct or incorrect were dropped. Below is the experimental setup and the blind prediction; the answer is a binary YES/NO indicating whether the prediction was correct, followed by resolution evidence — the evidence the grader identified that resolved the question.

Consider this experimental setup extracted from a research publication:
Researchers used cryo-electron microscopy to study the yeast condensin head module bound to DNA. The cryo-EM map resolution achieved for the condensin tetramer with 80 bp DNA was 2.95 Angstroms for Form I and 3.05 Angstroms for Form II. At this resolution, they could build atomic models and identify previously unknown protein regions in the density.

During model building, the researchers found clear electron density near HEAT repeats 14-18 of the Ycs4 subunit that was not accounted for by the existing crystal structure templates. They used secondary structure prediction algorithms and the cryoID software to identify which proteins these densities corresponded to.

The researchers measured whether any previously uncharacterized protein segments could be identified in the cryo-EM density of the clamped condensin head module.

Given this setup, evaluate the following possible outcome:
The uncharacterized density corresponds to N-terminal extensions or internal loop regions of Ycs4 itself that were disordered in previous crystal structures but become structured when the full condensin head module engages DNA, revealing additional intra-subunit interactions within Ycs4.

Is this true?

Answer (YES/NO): NO